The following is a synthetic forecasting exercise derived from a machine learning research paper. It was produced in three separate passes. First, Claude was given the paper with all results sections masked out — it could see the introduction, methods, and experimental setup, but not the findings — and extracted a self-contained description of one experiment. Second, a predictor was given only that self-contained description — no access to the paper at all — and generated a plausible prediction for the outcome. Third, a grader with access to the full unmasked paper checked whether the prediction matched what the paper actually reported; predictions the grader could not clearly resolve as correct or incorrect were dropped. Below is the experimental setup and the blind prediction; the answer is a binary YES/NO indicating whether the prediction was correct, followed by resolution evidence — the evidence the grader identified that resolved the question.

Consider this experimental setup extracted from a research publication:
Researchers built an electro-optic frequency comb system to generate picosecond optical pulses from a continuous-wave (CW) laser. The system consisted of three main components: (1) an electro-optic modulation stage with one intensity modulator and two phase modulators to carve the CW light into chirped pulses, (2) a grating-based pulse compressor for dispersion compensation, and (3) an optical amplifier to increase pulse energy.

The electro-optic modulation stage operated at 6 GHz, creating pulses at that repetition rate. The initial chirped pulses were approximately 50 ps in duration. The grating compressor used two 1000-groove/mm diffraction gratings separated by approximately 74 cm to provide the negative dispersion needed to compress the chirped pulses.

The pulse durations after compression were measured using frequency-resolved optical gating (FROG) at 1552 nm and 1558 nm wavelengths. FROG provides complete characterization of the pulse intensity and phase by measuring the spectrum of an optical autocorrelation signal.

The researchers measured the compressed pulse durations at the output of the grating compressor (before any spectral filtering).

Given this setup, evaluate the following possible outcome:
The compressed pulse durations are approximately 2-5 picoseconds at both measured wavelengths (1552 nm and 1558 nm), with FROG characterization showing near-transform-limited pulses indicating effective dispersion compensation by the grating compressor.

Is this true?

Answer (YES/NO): YES